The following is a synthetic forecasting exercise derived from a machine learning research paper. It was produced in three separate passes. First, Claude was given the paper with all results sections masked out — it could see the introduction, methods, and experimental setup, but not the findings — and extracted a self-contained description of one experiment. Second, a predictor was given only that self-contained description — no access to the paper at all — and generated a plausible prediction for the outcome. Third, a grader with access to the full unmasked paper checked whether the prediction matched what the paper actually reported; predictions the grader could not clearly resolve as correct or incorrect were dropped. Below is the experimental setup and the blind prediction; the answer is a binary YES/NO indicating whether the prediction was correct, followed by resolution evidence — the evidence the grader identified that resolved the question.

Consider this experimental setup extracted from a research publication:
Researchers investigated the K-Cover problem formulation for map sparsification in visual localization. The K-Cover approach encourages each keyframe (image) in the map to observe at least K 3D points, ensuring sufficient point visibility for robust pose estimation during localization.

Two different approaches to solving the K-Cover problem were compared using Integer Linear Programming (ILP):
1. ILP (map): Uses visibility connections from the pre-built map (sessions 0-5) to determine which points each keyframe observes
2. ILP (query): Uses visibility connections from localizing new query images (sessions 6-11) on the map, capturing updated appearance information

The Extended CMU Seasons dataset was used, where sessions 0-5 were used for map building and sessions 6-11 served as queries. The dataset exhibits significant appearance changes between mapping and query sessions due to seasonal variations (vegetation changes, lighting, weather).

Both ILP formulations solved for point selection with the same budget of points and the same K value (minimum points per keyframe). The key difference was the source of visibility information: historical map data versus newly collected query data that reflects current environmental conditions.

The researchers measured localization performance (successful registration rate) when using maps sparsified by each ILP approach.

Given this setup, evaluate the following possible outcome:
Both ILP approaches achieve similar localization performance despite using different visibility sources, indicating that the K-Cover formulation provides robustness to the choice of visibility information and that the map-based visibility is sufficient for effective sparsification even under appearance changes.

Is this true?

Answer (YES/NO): NO